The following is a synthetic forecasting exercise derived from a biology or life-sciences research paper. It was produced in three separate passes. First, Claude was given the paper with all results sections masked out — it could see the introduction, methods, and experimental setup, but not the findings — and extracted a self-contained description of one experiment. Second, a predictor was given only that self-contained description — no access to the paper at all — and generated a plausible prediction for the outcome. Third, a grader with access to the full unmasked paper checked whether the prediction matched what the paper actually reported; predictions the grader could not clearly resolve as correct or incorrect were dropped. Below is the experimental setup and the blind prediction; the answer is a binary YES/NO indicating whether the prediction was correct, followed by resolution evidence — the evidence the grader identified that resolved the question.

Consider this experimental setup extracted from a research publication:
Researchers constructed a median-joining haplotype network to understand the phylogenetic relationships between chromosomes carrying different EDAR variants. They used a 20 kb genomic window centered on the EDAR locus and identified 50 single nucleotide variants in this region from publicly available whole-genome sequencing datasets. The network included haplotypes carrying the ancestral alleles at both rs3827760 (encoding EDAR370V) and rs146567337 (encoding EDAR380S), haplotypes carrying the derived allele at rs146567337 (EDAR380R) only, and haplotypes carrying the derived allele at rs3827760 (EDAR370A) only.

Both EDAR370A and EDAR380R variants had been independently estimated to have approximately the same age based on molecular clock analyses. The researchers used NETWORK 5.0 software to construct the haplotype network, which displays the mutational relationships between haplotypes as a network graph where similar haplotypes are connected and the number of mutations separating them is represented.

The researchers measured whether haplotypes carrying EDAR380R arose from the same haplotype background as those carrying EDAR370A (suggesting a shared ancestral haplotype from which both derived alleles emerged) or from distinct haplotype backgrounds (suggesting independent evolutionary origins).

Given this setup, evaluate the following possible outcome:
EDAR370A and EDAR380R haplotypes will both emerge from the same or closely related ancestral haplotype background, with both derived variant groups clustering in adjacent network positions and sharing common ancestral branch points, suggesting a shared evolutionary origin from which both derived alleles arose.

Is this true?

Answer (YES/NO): NO